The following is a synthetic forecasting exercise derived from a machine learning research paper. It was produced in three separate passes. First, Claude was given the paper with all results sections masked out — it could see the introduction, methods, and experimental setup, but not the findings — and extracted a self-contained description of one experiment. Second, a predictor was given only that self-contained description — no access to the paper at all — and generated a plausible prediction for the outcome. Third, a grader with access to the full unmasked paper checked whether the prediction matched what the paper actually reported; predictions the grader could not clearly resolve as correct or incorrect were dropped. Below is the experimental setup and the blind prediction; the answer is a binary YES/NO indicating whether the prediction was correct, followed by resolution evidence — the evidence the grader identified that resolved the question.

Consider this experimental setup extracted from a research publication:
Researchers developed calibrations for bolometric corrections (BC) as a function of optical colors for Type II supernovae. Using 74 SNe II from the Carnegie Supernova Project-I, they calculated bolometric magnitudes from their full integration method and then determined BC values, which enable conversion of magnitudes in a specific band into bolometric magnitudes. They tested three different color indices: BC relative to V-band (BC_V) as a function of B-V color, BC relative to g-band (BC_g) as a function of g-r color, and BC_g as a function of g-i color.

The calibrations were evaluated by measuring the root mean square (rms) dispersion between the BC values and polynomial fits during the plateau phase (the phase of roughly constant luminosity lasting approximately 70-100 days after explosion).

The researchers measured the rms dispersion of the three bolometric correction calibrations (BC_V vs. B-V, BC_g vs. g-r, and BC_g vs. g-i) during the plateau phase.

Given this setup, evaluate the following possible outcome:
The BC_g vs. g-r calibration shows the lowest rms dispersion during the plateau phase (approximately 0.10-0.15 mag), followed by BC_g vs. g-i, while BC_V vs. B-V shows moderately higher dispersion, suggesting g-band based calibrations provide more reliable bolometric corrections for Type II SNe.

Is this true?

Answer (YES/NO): NO